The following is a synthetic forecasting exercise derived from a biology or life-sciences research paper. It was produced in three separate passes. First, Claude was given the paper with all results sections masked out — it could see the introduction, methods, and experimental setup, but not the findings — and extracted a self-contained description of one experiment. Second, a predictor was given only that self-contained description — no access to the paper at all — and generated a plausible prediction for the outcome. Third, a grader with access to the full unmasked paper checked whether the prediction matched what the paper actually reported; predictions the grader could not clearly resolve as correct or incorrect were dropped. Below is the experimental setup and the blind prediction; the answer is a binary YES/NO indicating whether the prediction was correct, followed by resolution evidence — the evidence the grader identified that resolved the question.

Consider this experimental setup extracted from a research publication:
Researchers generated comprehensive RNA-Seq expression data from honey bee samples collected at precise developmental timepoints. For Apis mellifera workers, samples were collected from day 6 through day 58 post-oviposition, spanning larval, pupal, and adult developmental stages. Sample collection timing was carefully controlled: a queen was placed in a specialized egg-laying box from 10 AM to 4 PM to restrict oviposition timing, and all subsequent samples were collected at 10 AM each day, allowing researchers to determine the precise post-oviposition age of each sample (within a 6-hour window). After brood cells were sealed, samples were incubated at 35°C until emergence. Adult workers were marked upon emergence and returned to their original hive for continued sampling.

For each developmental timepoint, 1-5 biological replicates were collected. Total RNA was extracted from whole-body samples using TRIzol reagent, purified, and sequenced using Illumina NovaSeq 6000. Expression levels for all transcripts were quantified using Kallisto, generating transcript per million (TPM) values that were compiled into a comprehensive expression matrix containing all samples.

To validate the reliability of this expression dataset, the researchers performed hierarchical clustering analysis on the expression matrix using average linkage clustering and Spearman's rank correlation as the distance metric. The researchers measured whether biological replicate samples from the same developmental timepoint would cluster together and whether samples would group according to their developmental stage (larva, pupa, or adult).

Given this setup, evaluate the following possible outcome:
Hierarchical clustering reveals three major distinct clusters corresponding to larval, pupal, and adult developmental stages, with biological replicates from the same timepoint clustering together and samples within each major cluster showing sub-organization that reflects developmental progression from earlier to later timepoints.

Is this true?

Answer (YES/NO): NO